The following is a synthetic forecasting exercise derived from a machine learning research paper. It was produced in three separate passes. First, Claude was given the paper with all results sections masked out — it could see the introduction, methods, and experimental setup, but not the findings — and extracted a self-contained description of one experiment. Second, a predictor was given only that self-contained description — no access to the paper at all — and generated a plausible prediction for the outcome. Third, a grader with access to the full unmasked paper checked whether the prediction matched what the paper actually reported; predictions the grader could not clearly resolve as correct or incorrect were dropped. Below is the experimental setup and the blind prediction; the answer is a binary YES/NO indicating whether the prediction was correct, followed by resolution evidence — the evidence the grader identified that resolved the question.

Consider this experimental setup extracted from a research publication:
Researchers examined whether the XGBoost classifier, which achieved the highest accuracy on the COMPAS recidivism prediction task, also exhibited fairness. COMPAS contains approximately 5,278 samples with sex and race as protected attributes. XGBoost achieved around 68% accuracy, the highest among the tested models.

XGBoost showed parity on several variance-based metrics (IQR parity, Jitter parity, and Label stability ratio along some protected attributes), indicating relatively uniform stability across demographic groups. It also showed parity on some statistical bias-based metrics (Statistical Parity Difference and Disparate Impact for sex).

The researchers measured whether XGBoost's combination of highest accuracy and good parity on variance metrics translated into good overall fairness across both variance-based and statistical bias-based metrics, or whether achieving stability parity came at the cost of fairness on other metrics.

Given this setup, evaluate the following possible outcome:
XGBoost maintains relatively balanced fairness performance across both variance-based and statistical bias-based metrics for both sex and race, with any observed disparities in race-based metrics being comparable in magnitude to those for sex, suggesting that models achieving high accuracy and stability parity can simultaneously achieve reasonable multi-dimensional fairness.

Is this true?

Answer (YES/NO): NO